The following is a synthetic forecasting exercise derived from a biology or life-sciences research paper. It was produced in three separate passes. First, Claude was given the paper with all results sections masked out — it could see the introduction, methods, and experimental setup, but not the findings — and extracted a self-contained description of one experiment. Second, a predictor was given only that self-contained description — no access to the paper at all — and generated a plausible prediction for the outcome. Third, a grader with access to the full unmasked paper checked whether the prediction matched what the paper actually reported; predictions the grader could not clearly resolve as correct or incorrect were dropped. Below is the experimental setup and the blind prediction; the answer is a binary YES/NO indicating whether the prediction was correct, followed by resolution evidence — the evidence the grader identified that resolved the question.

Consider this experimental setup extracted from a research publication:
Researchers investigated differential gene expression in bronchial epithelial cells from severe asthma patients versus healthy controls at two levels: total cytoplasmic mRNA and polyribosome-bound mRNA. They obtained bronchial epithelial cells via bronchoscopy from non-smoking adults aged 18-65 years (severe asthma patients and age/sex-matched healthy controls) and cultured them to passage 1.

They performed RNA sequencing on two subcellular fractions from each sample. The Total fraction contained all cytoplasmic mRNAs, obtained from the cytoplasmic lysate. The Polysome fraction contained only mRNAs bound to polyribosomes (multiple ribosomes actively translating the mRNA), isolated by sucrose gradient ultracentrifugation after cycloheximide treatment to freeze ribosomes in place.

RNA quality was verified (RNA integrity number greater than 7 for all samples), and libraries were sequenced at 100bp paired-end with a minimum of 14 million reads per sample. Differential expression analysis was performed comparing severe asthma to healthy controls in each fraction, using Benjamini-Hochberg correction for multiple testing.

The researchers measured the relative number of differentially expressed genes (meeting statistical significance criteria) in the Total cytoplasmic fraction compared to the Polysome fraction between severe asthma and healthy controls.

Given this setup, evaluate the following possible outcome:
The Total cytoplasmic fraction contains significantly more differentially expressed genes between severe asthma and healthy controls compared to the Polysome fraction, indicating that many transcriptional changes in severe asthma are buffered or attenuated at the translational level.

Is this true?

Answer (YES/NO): NO